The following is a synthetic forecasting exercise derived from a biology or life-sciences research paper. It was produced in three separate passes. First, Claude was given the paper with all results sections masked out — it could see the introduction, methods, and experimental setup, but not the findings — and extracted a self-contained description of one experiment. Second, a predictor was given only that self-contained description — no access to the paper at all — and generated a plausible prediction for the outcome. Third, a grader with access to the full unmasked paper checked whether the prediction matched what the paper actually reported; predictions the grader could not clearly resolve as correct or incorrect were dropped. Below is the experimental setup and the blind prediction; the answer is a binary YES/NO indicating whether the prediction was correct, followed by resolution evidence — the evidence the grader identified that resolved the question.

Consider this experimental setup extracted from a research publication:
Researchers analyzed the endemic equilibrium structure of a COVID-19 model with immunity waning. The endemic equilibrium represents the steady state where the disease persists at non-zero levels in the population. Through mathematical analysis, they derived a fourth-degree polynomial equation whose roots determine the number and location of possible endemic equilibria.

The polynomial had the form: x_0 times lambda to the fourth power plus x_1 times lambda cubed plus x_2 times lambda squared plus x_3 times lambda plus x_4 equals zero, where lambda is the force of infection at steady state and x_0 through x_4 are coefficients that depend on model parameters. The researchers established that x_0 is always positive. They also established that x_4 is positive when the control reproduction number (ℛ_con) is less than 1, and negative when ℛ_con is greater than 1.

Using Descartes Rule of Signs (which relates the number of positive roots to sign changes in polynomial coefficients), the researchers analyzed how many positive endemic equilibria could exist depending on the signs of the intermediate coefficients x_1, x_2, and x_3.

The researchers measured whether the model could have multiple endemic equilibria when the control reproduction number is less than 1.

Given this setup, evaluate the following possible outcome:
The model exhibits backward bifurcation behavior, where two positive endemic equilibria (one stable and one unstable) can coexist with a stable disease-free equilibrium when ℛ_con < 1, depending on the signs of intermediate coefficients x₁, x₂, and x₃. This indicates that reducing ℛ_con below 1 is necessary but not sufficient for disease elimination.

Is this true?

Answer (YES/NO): YES